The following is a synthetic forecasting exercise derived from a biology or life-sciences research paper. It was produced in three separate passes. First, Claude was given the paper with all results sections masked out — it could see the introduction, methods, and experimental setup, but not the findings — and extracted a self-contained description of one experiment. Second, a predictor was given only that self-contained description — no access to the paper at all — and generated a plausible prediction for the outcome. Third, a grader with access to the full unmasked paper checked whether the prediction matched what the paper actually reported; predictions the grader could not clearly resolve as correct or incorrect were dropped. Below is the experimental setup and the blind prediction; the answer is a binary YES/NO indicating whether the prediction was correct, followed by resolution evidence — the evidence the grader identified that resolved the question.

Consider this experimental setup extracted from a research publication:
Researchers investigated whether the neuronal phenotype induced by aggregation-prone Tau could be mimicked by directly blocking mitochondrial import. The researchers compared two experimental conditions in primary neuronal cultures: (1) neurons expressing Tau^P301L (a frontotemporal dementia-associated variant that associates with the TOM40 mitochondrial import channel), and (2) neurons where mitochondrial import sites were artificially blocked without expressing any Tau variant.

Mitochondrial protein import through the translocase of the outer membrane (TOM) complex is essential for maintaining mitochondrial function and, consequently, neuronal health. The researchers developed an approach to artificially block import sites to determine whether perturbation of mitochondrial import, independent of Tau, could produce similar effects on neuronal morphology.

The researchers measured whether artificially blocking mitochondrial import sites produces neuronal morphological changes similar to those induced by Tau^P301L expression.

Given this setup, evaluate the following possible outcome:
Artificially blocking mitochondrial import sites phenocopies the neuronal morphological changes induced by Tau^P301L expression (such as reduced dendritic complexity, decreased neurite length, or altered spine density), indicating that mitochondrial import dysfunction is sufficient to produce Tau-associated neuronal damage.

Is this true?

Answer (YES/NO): YES